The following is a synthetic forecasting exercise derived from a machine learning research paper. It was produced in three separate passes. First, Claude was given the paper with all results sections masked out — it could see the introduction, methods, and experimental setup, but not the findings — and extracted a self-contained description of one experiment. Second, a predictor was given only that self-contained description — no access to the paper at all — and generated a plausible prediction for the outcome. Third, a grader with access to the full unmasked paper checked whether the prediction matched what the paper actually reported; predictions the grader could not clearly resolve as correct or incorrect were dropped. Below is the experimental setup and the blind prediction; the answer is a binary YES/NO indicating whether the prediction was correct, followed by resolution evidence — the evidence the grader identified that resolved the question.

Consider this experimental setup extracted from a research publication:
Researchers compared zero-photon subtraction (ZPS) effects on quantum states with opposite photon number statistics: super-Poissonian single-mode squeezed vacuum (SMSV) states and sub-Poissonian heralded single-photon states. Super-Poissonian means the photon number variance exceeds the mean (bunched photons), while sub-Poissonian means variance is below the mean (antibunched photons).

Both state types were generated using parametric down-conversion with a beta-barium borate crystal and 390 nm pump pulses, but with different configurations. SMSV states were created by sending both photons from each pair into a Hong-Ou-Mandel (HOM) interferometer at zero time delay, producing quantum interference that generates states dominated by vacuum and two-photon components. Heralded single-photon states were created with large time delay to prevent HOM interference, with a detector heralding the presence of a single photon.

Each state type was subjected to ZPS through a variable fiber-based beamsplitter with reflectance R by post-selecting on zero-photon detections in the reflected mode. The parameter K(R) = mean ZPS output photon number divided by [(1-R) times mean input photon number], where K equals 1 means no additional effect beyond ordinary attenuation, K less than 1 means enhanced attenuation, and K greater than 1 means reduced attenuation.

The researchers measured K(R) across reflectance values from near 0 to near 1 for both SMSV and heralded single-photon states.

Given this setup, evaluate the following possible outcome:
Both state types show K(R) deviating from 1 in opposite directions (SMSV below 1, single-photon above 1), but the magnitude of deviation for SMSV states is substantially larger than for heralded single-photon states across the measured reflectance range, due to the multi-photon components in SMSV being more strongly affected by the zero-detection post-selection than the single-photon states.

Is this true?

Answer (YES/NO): NO